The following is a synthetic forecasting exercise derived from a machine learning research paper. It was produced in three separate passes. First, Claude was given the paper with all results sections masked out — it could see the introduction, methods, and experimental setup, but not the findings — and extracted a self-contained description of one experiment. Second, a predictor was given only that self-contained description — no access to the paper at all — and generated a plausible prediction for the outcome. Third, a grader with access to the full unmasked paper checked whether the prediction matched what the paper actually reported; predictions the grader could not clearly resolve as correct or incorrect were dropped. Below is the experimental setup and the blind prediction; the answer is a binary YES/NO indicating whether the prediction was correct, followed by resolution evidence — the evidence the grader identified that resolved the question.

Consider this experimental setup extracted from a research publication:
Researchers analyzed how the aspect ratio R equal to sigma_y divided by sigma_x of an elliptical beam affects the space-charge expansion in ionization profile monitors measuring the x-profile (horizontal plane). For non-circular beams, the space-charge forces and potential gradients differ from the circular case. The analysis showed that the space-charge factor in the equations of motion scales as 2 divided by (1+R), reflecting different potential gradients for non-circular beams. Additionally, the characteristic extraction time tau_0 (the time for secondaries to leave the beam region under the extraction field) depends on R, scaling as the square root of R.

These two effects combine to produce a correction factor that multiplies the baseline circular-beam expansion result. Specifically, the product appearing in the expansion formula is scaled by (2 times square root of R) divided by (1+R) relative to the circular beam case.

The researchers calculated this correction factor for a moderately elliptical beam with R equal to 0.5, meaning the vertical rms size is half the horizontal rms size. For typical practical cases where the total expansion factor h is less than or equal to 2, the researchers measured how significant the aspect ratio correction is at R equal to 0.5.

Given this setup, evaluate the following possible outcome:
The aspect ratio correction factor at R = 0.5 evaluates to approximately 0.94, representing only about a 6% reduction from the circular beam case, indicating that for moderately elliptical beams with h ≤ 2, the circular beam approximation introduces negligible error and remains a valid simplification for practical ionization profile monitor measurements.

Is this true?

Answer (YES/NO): YES